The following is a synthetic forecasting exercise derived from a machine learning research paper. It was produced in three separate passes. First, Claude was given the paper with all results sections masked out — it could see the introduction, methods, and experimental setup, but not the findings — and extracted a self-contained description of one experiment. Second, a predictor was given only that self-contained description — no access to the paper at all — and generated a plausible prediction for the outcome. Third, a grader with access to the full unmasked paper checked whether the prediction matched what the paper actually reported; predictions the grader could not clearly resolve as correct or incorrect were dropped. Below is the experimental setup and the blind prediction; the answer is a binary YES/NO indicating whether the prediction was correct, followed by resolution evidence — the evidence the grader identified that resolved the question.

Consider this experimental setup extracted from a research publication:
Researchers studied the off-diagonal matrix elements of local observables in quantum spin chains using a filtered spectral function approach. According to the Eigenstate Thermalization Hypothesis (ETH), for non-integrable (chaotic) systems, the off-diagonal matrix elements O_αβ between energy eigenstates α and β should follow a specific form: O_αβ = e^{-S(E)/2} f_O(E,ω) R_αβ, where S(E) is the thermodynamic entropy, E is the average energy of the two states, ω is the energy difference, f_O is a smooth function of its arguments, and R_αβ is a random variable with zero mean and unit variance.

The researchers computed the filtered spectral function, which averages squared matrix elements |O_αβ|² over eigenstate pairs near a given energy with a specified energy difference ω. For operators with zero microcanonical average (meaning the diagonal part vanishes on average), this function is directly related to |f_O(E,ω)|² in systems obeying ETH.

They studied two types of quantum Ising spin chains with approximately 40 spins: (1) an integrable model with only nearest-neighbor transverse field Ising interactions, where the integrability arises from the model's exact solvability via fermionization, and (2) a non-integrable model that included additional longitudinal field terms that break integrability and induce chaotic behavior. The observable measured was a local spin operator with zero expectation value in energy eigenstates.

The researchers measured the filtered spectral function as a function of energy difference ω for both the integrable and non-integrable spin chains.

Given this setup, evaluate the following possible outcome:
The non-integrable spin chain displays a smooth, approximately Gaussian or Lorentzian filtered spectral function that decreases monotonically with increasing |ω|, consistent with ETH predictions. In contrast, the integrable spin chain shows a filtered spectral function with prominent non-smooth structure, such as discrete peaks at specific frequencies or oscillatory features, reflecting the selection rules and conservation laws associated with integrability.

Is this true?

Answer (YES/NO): NO